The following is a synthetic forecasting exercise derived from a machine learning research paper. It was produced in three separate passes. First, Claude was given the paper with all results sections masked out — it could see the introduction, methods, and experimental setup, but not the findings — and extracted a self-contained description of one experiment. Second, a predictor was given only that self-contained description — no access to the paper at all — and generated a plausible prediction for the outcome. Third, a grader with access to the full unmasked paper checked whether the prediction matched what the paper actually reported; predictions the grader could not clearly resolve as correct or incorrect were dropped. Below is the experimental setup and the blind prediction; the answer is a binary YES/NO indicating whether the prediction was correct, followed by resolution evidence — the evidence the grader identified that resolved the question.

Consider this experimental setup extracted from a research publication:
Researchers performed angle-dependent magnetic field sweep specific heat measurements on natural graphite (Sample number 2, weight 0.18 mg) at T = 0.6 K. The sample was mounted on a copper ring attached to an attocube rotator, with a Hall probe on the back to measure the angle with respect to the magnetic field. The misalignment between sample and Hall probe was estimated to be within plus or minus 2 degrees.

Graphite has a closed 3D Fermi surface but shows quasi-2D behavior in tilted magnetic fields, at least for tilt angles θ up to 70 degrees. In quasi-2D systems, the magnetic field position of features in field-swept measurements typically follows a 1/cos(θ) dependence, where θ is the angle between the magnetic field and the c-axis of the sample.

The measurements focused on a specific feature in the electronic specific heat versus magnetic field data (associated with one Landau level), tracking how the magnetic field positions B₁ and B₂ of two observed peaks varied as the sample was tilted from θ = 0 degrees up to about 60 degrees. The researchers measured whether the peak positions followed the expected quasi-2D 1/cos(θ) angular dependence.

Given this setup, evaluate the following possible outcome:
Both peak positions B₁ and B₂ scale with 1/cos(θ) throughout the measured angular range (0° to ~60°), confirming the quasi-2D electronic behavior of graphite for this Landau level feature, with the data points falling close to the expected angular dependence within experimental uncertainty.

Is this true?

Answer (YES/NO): YES